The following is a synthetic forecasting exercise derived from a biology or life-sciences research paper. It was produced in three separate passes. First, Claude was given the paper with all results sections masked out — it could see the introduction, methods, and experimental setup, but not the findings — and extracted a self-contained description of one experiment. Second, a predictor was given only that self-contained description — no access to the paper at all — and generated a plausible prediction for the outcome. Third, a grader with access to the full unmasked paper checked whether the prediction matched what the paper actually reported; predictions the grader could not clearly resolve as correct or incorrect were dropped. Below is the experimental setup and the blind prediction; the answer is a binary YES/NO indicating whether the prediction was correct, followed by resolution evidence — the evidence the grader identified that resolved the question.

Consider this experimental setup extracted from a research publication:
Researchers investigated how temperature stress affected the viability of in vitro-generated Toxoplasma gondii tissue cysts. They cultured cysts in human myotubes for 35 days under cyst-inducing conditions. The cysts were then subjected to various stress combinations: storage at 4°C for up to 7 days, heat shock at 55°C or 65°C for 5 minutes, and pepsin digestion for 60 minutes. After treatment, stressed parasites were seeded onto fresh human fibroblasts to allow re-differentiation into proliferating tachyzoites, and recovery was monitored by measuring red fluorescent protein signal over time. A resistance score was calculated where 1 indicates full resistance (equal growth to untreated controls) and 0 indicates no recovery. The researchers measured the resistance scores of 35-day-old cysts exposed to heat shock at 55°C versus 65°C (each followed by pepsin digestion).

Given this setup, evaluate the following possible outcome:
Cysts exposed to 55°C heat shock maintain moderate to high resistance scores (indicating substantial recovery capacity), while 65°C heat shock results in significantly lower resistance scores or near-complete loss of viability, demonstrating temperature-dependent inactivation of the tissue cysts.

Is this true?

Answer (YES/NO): YES